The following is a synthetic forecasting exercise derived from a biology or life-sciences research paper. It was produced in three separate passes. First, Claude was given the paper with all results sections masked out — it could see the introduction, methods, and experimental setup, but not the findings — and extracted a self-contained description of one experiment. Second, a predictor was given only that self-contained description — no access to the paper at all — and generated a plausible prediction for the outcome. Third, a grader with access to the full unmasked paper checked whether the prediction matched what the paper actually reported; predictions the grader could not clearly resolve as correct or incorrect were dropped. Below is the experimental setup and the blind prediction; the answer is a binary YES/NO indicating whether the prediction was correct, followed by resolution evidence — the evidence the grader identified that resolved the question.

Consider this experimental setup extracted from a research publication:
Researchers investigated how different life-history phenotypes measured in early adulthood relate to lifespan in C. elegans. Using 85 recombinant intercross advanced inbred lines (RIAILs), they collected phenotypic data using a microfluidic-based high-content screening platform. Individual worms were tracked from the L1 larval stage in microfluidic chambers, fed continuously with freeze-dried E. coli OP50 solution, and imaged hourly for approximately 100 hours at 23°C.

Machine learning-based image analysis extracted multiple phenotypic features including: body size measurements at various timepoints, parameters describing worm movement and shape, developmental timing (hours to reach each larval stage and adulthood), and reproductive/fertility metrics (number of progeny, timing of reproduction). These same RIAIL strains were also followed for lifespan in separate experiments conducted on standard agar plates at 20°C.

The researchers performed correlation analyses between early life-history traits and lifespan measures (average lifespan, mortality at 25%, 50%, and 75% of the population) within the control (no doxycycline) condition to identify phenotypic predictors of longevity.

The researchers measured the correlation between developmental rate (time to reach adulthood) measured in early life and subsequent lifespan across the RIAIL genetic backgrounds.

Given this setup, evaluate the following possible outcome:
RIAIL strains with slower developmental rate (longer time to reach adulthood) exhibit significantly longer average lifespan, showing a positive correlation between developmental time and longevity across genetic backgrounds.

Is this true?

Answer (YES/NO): YES